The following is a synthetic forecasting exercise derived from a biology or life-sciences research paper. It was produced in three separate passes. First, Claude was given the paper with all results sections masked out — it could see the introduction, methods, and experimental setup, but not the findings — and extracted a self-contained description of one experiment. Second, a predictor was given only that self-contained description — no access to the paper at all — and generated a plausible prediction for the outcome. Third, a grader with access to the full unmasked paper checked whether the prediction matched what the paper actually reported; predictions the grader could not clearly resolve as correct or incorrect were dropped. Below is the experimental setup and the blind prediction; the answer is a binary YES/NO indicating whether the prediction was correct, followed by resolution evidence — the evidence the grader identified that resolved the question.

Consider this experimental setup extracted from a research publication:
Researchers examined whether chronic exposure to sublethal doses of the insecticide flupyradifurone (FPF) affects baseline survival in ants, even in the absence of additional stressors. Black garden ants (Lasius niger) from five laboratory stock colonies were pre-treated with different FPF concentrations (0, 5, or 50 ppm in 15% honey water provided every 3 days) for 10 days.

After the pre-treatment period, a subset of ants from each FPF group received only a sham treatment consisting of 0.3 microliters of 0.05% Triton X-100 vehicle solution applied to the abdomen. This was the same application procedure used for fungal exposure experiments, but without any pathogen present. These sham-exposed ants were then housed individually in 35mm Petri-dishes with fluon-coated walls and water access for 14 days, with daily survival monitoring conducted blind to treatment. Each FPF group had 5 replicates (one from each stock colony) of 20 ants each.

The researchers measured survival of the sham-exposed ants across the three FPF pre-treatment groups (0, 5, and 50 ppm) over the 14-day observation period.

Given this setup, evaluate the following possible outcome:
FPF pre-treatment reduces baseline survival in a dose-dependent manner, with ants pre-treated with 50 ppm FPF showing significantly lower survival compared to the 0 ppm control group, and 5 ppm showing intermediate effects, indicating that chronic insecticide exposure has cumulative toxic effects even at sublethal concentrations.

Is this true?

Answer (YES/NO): NO